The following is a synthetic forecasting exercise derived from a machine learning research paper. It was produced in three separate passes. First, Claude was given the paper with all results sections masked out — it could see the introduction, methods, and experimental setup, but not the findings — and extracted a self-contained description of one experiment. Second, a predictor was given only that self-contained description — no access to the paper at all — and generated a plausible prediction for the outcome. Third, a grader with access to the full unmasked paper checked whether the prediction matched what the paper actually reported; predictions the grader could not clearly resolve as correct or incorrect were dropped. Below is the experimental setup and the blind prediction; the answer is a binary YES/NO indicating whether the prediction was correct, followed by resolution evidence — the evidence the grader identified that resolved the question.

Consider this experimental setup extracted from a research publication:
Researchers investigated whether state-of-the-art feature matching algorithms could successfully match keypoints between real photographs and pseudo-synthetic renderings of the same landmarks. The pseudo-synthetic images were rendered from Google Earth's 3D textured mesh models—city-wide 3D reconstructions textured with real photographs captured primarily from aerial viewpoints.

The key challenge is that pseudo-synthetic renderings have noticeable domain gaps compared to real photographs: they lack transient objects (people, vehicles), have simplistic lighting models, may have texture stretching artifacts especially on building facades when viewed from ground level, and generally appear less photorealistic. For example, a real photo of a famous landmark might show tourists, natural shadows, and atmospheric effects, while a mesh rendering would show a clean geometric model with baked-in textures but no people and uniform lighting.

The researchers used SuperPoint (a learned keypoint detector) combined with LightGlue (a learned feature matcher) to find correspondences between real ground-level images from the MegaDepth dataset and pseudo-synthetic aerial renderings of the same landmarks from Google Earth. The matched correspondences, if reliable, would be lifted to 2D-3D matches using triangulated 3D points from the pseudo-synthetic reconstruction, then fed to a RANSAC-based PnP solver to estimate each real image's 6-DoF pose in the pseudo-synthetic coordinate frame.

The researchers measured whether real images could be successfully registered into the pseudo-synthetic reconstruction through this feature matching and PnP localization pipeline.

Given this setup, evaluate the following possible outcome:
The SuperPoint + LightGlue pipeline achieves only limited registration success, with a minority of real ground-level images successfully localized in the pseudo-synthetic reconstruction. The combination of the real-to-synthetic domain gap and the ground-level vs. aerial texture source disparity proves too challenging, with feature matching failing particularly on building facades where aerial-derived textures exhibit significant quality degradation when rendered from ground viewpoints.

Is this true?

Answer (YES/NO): NO